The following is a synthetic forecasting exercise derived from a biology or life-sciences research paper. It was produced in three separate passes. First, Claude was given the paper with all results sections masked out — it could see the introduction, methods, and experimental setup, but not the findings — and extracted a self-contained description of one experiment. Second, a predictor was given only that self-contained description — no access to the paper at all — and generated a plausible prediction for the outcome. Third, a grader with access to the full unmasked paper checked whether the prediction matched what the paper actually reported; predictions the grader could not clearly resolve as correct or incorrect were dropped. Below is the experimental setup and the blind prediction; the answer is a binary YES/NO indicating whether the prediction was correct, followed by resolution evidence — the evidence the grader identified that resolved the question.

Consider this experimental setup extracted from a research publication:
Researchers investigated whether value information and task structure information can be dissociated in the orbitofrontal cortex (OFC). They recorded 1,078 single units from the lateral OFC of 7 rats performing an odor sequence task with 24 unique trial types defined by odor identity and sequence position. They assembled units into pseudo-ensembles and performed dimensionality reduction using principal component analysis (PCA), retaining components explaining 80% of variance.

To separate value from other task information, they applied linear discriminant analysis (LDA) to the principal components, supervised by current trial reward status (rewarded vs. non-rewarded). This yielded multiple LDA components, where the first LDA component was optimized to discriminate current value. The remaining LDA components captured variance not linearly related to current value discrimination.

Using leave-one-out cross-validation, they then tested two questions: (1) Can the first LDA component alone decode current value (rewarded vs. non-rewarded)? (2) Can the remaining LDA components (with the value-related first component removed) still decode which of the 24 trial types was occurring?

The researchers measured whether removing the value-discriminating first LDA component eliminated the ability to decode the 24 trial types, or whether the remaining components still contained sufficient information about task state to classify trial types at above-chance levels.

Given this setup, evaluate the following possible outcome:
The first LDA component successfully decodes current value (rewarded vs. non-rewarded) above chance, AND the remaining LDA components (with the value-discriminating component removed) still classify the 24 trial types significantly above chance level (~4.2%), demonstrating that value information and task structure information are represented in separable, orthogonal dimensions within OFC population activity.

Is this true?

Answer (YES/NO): YES